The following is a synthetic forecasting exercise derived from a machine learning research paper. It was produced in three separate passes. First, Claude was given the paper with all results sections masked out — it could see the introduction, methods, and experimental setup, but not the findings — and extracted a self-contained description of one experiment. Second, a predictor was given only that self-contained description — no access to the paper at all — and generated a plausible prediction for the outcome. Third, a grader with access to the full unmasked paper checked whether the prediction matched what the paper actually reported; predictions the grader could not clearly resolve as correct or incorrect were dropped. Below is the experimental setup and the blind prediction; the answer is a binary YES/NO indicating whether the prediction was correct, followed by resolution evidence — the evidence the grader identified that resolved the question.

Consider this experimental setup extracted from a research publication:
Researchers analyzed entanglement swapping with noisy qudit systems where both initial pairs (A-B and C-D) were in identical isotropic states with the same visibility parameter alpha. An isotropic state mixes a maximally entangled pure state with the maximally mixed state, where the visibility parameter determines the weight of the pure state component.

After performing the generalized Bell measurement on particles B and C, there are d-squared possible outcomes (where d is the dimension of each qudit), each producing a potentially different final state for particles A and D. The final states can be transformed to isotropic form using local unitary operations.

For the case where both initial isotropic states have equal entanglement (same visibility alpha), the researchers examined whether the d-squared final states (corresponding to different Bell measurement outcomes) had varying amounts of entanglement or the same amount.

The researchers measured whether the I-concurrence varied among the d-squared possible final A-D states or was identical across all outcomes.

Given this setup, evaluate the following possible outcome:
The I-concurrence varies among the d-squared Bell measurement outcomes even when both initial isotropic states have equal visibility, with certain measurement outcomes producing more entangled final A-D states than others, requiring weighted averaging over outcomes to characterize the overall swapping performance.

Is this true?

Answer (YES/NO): NO